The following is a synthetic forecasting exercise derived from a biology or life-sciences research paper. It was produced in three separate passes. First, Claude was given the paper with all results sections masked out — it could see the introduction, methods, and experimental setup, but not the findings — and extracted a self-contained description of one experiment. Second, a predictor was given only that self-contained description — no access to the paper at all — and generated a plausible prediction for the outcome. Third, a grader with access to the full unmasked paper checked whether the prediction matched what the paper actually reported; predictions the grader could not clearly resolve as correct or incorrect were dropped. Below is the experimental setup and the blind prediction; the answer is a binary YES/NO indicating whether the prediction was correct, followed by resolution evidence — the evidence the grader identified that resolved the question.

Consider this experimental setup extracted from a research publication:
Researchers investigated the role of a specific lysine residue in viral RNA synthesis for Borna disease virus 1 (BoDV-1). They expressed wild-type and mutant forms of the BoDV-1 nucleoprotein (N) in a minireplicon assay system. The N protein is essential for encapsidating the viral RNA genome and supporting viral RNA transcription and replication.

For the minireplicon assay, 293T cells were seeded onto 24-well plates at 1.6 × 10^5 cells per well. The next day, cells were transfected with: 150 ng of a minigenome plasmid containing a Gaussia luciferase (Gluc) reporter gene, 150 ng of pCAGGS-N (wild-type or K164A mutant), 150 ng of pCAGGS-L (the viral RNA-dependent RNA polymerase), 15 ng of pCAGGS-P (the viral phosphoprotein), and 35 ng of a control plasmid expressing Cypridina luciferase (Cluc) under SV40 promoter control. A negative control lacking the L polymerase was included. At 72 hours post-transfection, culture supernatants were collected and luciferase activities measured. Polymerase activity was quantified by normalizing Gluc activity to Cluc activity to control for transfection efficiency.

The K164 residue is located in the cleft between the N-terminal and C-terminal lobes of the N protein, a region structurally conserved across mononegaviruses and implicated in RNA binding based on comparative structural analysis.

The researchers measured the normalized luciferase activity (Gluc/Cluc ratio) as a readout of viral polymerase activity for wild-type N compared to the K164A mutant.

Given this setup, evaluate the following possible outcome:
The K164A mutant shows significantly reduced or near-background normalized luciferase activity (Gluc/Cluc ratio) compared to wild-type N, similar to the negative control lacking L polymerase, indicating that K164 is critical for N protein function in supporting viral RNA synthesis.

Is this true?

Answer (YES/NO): YES